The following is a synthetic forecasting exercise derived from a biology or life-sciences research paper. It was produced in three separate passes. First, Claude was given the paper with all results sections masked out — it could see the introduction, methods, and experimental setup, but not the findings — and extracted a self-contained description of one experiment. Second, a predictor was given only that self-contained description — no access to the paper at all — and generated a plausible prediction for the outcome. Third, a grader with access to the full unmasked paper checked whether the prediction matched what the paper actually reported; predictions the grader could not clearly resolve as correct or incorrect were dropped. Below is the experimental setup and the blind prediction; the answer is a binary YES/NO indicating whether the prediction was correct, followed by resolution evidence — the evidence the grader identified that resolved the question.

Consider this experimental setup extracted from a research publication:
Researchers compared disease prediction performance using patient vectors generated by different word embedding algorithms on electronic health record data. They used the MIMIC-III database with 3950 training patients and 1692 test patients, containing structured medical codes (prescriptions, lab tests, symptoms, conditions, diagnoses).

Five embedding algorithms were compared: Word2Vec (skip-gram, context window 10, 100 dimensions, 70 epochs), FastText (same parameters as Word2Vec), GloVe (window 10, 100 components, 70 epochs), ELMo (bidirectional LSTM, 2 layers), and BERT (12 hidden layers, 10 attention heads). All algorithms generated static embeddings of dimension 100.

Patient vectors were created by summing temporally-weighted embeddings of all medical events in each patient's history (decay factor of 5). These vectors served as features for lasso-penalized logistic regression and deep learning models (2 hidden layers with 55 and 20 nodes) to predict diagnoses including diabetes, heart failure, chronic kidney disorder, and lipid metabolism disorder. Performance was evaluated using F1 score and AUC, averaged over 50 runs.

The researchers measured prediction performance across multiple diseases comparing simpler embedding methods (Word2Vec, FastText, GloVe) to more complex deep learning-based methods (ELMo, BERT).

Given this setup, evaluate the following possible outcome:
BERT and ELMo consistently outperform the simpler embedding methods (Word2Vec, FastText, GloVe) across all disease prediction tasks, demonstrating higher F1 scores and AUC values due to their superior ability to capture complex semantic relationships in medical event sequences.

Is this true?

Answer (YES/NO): NO